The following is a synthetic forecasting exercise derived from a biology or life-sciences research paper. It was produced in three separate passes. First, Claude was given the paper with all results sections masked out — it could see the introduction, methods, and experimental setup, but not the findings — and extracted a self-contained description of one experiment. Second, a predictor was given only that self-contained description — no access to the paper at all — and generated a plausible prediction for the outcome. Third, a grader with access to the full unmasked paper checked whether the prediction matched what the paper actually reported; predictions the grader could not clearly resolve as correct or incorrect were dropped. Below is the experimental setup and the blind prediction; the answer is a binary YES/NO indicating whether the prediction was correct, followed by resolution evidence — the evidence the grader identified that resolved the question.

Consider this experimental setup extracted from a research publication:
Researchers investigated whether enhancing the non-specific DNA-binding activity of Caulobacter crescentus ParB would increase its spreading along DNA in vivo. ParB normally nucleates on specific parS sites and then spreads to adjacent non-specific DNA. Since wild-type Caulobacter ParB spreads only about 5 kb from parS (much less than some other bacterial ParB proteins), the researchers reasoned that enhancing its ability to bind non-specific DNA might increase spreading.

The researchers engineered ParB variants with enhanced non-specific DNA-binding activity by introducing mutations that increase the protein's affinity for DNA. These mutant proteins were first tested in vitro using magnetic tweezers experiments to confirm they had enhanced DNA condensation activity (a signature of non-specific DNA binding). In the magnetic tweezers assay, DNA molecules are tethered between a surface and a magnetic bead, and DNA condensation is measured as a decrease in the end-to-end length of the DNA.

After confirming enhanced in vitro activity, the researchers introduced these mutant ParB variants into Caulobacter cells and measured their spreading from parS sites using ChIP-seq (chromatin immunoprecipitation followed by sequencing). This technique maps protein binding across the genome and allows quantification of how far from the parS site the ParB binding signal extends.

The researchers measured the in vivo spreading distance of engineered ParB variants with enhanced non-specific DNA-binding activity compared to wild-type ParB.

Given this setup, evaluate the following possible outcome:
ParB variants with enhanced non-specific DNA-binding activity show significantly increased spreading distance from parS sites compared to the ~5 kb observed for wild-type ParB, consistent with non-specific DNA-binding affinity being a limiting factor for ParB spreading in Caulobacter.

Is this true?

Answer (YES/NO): NO